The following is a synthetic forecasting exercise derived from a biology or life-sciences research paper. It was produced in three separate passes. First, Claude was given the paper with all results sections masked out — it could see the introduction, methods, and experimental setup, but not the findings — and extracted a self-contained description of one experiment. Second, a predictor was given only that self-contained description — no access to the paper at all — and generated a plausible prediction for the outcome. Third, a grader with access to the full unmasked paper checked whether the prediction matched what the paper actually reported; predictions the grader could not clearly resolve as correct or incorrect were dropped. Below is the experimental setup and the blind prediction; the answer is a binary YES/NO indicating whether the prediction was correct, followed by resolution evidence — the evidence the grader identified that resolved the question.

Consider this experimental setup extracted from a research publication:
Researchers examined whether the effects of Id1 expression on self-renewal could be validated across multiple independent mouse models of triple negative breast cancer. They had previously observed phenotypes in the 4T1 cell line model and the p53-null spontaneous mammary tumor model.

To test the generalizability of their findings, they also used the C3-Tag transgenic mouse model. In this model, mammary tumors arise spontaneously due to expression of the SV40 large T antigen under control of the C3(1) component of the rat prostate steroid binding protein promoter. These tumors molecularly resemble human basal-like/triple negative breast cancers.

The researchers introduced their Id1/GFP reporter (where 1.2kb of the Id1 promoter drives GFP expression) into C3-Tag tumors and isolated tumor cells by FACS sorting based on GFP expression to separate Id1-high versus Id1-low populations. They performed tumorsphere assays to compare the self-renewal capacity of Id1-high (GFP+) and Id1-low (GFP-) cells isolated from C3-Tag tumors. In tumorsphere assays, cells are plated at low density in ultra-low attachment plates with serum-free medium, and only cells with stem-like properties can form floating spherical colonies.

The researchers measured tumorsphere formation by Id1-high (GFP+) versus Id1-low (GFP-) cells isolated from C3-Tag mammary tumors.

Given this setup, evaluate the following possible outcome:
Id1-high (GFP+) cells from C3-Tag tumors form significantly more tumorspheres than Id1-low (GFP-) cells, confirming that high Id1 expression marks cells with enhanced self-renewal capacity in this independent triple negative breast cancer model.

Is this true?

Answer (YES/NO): YES